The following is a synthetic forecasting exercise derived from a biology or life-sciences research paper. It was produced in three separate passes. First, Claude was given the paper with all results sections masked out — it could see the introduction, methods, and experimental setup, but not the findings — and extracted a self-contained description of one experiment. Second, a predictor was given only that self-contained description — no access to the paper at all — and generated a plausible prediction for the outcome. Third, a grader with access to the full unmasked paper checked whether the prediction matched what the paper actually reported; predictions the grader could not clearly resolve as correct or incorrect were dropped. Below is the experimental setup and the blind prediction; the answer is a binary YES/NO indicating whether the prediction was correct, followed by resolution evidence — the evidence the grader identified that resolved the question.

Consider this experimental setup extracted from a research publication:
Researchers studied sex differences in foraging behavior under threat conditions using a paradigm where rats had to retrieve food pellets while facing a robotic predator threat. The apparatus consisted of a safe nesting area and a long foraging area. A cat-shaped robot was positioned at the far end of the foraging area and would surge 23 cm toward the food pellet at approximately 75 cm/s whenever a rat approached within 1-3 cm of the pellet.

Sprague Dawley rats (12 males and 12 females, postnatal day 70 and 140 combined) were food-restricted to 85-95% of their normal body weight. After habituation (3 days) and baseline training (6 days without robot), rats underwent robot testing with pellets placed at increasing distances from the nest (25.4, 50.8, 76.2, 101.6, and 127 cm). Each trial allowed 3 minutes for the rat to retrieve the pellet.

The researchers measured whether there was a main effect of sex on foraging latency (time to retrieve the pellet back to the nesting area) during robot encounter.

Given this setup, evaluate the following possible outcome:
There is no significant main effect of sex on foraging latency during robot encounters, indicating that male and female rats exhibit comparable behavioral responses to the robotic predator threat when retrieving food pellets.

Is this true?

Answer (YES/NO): YES